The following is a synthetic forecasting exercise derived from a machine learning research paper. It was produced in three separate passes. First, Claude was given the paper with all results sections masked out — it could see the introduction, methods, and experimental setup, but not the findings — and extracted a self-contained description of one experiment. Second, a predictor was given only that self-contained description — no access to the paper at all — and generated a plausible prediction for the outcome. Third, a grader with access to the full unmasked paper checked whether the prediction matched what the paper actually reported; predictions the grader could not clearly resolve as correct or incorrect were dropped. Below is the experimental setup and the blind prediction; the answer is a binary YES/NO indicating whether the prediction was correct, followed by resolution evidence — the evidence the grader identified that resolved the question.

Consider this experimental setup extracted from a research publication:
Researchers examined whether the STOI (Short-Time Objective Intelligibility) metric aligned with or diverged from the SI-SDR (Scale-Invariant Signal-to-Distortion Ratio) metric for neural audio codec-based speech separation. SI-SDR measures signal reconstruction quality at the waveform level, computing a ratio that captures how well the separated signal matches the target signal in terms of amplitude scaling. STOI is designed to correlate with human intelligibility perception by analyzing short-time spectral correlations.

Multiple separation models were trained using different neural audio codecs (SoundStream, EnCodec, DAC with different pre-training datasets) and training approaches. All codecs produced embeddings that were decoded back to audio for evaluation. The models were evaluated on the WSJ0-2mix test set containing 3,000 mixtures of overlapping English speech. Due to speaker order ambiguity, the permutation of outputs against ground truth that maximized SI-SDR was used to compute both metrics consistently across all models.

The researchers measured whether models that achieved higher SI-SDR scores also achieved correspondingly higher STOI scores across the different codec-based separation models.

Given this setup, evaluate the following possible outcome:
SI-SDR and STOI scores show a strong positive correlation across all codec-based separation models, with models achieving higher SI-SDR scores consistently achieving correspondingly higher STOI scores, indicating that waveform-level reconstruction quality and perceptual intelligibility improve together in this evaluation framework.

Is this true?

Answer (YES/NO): NO